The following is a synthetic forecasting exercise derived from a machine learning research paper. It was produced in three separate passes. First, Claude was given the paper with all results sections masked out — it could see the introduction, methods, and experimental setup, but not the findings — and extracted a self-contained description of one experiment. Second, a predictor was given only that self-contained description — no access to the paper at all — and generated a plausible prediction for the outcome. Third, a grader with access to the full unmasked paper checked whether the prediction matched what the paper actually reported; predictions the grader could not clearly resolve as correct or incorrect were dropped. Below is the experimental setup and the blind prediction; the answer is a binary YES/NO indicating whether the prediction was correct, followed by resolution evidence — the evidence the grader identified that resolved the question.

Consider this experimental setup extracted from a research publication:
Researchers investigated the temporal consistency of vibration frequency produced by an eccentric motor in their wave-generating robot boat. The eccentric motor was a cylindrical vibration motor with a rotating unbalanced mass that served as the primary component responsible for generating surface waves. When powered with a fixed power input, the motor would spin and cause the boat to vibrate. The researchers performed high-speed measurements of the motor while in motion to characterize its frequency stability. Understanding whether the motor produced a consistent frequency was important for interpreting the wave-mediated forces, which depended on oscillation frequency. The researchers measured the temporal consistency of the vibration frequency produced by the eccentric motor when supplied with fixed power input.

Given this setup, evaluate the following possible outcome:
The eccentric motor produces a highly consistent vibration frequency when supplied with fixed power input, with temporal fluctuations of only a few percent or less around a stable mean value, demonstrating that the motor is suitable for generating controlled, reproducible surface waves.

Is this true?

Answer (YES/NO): YES